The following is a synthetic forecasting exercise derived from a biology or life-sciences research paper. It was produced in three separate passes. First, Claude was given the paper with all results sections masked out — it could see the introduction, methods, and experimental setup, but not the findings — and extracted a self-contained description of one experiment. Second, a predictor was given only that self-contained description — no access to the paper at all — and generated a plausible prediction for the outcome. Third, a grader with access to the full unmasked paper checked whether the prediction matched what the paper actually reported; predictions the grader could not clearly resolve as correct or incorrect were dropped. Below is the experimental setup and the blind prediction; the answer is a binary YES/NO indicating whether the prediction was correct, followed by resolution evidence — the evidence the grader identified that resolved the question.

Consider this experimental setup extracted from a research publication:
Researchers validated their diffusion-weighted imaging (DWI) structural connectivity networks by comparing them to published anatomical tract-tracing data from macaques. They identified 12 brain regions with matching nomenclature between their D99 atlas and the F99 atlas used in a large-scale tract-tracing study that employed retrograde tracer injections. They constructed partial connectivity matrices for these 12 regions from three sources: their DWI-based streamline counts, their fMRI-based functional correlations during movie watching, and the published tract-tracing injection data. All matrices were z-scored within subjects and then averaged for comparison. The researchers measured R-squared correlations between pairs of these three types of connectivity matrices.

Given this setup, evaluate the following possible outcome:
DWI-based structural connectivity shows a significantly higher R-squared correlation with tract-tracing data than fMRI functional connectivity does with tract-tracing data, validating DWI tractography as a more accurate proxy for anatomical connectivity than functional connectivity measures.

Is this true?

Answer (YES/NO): YES